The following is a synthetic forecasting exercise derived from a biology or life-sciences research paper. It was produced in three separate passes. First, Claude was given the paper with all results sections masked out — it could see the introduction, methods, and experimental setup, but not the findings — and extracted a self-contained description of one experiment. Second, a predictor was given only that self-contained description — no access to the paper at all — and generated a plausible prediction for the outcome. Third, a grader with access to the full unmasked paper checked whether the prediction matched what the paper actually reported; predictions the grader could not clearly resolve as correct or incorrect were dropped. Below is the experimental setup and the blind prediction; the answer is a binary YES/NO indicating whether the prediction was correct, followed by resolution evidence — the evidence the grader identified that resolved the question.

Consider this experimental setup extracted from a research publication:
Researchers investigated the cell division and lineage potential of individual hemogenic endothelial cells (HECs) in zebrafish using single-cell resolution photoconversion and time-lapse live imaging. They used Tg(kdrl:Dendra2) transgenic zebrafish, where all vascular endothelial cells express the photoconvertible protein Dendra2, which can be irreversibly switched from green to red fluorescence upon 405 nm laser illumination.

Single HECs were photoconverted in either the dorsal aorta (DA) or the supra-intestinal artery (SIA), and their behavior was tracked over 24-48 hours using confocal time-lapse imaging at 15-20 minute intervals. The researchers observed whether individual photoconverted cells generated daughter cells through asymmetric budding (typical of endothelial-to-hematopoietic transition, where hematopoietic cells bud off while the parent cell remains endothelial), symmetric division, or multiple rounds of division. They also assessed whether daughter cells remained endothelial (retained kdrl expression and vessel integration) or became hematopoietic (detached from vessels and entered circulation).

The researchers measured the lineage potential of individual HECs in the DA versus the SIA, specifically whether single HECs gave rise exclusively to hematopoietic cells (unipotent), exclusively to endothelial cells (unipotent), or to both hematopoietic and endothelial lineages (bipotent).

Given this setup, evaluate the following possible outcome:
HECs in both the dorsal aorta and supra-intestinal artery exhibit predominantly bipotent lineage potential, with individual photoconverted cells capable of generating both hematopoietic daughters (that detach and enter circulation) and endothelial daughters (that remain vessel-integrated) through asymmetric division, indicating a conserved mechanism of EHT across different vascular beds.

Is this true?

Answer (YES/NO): NO